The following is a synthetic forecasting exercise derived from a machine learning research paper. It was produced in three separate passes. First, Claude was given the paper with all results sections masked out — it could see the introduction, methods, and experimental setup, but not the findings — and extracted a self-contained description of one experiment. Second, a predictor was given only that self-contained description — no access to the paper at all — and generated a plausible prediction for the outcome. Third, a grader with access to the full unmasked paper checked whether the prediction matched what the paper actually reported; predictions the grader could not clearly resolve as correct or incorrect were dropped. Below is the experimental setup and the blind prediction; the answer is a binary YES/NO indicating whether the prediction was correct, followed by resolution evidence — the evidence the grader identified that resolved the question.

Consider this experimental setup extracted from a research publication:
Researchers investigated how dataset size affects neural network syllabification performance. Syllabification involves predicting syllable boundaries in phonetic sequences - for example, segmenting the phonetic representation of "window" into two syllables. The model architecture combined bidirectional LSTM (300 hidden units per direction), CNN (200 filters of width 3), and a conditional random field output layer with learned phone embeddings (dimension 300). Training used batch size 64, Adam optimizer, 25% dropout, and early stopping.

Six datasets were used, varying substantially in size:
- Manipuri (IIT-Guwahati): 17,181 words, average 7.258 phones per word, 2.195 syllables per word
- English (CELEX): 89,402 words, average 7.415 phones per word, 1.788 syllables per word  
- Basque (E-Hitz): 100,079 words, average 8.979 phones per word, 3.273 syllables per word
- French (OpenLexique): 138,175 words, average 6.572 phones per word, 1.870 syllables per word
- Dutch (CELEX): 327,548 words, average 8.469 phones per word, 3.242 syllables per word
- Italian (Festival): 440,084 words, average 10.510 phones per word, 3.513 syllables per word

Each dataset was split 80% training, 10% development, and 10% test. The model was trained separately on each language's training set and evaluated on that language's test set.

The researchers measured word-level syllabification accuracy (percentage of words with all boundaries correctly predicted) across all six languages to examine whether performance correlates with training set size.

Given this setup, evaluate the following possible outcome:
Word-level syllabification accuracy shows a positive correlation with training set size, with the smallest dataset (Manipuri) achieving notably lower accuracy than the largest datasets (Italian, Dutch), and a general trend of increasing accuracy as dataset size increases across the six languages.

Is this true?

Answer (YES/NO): YES